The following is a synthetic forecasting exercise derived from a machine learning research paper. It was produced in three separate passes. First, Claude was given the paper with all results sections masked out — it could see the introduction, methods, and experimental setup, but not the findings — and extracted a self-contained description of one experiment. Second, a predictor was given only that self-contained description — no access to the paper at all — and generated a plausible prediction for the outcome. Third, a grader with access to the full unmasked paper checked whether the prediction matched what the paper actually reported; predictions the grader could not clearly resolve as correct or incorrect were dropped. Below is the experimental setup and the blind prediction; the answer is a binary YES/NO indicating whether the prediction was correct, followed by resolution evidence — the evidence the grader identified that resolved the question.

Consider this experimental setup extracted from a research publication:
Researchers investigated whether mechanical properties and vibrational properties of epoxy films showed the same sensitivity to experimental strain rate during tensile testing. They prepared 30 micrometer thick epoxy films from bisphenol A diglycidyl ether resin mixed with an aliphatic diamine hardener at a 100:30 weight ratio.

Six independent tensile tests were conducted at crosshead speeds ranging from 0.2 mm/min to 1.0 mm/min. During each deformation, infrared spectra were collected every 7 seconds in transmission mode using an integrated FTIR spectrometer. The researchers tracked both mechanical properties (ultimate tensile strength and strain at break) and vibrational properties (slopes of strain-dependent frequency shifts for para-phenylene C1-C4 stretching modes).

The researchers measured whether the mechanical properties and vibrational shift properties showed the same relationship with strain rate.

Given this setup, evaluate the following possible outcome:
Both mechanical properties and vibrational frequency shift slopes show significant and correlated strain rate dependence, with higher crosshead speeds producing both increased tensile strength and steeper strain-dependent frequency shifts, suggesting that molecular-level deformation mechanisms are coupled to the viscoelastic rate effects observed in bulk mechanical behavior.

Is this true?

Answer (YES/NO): NO